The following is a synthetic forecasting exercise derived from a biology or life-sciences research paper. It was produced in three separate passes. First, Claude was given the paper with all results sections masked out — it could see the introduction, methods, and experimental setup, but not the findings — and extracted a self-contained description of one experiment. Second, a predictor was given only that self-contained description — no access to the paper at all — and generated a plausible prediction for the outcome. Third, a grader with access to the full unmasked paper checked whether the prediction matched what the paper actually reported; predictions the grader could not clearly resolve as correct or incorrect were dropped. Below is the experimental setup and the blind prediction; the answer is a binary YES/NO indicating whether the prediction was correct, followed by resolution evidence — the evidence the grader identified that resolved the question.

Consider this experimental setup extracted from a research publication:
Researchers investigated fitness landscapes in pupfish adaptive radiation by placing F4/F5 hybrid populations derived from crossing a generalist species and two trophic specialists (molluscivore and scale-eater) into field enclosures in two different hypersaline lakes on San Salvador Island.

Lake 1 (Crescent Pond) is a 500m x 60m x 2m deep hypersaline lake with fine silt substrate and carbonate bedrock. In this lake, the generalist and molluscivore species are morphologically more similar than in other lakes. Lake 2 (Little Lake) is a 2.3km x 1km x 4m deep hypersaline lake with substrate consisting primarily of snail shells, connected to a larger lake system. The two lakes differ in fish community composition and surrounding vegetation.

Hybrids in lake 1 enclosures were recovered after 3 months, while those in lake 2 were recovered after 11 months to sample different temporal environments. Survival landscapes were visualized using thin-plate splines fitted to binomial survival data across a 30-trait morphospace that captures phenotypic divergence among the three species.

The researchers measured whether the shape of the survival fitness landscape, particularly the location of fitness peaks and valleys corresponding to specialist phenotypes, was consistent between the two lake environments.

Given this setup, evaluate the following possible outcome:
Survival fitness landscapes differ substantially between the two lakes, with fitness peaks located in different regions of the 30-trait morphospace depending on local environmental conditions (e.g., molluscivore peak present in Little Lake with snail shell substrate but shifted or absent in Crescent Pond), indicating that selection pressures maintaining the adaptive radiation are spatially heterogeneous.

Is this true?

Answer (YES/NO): NO